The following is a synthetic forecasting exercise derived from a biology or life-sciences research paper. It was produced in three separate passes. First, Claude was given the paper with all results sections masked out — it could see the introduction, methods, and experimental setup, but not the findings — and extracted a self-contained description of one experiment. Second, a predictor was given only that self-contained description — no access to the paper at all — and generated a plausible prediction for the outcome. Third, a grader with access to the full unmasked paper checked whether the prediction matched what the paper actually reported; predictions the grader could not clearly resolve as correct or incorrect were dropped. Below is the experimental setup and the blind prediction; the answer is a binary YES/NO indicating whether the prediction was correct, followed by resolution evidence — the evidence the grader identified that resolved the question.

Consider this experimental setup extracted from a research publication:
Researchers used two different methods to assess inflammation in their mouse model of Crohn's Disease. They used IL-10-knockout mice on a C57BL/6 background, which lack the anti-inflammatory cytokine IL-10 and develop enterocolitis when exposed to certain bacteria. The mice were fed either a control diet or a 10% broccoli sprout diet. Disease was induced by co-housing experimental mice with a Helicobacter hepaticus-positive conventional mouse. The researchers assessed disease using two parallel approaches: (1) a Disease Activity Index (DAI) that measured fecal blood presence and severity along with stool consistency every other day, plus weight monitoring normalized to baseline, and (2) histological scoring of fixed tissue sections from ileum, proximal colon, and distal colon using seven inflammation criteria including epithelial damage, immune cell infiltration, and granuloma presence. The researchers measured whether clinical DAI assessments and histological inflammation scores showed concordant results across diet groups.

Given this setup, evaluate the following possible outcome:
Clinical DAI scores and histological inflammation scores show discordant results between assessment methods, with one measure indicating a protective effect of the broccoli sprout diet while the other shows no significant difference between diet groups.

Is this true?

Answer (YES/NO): YES